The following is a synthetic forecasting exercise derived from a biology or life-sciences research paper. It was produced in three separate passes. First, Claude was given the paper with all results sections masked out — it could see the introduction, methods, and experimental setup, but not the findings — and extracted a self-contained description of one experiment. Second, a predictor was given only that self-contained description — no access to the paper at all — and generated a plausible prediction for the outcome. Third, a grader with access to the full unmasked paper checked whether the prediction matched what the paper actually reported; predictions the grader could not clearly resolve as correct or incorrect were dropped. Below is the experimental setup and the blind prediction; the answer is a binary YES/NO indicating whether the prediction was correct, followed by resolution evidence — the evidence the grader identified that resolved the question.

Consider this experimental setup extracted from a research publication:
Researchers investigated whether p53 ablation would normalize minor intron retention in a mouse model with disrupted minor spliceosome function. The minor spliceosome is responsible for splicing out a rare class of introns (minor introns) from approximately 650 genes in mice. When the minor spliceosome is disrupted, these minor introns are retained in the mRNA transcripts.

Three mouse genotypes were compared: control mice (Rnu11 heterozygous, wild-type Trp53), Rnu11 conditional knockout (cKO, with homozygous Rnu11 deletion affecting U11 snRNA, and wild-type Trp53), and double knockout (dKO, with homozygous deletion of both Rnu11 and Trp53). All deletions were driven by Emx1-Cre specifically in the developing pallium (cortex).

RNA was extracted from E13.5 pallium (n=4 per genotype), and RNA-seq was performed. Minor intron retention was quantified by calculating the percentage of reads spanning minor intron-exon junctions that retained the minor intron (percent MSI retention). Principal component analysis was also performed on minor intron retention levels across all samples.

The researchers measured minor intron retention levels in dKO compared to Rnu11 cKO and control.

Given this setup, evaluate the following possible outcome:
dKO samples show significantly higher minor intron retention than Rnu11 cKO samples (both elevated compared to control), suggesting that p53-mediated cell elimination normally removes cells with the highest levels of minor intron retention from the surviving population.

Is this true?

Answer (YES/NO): NO